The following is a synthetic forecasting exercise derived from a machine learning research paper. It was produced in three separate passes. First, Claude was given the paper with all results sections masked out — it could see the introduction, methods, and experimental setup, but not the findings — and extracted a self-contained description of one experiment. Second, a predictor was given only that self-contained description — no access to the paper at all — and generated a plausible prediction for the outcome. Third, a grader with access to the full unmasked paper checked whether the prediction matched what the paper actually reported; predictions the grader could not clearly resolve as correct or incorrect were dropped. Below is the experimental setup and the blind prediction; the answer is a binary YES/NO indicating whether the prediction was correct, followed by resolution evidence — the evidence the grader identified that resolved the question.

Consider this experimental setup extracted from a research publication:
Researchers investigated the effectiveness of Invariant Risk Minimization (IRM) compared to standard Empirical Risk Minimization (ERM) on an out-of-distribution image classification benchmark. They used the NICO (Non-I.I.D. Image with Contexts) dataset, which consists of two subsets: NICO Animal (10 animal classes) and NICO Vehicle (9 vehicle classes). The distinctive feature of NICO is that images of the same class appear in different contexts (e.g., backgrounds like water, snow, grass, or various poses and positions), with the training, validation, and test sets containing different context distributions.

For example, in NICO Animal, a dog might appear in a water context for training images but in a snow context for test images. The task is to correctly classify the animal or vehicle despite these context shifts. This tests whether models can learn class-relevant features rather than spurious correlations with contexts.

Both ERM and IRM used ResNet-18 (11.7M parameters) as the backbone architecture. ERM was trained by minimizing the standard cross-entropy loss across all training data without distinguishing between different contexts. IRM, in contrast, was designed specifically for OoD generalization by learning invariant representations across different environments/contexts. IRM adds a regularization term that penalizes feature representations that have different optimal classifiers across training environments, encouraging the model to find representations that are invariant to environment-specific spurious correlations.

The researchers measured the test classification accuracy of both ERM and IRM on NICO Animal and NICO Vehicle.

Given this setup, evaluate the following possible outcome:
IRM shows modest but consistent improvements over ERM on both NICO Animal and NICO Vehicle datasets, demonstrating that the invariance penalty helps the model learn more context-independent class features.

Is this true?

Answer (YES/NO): NO